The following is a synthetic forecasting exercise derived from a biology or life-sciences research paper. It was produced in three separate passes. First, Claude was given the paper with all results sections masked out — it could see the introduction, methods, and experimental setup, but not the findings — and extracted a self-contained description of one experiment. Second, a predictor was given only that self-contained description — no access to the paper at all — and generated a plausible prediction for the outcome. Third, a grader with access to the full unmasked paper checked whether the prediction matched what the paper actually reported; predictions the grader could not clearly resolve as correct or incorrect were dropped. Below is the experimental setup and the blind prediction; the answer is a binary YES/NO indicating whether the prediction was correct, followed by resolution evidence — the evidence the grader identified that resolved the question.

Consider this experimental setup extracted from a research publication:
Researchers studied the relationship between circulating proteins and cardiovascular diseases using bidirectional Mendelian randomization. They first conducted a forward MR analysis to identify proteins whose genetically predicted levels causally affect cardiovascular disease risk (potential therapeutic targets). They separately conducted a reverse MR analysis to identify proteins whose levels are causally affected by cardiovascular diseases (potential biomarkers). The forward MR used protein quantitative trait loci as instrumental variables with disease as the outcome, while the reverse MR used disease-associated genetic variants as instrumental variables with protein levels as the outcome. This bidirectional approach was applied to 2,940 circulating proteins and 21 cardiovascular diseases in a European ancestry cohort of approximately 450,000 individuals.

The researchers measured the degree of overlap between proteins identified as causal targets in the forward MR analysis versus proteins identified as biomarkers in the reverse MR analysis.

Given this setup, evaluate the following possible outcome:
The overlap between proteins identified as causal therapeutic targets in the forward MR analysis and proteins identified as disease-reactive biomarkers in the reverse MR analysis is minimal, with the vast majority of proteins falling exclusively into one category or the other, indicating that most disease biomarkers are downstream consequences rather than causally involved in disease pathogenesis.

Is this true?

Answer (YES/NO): YES